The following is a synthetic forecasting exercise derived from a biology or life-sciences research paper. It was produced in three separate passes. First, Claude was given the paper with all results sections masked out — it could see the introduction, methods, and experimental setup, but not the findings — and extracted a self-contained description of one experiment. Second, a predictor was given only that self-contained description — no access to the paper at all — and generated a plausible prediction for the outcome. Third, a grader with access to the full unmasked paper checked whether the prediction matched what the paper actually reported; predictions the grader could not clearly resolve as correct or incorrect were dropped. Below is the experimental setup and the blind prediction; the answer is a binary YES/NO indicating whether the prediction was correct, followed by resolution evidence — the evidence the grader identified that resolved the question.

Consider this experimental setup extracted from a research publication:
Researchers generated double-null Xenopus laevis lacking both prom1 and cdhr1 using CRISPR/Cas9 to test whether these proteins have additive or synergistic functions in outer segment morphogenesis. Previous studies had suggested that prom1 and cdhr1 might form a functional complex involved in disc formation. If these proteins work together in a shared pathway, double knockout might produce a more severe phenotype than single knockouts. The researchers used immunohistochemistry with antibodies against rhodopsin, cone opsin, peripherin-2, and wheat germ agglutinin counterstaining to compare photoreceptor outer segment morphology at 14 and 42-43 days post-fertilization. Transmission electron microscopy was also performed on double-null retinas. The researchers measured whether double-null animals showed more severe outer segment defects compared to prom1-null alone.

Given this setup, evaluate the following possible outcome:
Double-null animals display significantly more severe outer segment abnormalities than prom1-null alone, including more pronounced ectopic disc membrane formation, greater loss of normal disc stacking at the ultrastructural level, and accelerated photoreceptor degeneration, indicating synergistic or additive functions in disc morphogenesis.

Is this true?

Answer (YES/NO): NO